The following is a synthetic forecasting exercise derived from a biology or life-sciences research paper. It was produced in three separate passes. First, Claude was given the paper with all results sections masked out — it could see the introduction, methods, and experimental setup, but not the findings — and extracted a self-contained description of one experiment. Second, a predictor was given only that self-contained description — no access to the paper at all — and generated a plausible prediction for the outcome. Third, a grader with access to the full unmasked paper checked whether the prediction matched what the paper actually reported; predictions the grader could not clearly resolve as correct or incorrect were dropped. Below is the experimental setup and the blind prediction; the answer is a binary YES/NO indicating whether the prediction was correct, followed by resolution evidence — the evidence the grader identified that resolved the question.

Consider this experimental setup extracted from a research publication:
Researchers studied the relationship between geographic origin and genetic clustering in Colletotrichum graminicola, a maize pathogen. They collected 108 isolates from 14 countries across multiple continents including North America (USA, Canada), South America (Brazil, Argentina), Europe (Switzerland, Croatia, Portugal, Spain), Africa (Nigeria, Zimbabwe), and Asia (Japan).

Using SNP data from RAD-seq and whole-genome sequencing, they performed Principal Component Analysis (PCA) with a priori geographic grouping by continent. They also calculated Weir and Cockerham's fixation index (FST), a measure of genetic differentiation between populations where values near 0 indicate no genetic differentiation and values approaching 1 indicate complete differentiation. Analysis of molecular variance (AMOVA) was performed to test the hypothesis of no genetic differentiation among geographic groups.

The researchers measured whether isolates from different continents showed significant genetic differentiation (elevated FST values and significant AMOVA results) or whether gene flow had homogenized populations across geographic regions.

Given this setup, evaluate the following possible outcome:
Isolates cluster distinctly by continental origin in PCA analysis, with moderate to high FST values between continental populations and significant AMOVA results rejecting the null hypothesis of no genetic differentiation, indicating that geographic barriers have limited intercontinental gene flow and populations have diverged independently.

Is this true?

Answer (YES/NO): YES